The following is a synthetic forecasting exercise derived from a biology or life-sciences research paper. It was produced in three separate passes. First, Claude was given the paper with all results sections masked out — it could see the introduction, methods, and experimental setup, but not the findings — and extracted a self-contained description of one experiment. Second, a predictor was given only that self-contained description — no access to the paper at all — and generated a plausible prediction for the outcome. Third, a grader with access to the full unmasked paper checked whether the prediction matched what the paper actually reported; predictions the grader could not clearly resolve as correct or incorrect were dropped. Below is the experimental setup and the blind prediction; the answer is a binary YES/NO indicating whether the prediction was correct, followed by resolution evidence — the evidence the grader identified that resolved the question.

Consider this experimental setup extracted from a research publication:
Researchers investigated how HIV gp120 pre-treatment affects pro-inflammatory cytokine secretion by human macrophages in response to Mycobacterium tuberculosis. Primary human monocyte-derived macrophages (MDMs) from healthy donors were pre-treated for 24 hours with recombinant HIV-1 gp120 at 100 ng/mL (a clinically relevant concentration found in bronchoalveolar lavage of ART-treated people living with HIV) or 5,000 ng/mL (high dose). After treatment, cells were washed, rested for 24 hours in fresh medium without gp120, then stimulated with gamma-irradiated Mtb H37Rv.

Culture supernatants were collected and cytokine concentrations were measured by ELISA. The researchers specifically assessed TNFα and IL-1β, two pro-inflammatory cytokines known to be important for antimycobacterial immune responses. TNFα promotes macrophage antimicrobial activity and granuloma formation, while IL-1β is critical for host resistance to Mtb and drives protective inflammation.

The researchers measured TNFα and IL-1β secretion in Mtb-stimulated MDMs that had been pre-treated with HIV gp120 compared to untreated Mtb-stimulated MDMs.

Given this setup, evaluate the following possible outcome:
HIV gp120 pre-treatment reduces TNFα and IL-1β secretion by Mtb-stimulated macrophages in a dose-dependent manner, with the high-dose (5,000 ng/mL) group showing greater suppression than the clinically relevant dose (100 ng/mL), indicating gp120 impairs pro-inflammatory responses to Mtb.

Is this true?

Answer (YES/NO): NO